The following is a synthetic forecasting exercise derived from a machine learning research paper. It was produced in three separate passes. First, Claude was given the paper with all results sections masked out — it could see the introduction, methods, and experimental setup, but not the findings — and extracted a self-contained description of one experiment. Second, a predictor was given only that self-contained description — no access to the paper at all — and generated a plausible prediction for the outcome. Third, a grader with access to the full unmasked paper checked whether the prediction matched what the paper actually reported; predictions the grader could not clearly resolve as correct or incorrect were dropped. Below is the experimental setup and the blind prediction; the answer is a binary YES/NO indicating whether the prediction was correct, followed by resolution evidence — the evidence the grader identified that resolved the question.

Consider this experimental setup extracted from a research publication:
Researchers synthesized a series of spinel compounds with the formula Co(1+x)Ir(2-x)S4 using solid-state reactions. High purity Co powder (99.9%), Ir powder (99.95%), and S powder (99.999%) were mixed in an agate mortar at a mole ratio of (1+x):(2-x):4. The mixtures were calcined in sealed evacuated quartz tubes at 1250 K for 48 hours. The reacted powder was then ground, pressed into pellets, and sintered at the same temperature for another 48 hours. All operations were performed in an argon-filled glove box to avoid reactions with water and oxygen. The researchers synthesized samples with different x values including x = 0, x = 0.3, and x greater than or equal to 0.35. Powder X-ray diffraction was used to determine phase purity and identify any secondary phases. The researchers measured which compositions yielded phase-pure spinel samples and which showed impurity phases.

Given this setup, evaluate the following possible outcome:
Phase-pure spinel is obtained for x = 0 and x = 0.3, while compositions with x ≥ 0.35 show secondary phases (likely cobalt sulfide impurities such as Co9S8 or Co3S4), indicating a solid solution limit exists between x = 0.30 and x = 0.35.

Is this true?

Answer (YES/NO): NO